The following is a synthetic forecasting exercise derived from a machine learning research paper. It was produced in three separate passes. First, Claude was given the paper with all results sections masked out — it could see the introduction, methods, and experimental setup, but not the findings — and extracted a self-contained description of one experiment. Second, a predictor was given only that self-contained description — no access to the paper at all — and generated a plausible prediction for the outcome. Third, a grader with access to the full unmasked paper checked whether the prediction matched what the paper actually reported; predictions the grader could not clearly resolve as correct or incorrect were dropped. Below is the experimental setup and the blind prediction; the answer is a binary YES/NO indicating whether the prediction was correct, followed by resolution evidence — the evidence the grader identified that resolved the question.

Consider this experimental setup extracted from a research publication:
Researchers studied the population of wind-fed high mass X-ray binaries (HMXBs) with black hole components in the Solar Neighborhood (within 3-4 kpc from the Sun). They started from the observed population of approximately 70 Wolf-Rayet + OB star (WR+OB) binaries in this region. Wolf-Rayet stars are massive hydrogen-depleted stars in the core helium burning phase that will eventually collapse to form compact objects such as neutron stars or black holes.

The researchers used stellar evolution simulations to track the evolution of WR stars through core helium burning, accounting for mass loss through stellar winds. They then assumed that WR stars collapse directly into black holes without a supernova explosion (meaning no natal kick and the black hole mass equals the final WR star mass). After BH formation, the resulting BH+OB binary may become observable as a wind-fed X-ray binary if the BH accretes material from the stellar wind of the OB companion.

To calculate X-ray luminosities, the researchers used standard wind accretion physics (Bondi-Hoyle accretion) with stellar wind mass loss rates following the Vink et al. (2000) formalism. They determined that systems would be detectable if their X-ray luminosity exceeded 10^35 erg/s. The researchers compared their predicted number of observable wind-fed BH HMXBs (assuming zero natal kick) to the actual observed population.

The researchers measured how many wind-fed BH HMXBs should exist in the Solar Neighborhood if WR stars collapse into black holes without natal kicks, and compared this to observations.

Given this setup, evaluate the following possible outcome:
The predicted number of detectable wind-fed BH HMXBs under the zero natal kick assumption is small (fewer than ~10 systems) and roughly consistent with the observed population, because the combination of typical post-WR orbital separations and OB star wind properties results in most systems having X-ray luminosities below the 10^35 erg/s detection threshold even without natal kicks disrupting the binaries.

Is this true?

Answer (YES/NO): NO